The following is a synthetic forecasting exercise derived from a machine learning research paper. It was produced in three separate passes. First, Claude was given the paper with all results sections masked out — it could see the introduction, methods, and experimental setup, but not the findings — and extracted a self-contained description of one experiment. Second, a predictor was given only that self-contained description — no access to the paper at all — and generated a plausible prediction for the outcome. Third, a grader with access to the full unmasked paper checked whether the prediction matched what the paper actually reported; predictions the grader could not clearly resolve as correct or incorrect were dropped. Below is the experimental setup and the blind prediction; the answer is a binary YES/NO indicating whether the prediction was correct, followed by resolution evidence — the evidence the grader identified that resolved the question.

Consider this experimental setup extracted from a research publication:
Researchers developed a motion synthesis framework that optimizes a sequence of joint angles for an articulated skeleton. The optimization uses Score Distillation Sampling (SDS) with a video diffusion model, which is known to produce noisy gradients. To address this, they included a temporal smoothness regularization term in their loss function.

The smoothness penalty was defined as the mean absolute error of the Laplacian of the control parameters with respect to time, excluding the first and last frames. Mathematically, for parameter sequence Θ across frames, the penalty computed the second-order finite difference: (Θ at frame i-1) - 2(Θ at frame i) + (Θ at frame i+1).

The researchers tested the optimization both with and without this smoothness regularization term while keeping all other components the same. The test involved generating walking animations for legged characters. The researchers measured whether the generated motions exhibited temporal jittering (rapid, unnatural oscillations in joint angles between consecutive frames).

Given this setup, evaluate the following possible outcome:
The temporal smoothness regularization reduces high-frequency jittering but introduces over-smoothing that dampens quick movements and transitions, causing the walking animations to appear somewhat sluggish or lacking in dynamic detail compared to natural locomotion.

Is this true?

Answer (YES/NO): NO